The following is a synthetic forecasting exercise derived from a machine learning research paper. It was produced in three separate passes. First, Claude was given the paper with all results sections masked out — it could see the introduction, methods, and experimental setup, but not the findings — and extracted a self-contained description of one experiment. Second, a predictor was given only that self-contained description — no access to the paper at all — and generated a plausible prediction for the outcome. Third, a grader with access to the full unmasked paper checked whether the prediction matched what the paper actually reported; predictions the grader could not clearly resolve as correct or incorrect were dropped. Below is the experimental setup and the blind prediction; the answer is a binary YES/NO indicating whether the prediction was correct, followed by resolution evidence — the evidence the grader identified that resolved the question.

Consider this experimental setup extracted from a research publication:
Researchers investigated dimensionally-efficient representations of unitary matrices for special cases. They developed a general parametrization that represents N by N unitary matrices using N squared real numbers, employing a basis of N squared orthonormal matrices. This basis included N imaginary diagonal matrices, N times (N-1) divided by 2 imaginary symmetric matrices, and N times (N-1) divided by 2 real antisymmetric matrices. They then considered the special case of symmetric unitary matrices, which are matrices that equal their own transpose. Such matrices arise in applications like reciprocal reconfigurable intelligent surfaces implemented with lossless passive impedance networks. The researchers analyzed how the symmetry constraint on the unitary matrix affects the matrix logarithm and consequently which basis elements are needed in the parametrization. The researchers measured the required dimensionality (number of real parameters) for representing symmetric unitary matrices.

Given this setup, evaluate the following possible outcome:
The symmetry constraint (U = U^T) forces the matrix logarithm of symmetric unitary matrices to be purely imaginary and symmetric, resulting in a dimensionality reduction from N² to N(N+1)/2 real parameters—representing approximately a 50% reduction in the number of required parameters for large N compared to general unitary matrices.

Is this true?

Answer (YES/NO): NO